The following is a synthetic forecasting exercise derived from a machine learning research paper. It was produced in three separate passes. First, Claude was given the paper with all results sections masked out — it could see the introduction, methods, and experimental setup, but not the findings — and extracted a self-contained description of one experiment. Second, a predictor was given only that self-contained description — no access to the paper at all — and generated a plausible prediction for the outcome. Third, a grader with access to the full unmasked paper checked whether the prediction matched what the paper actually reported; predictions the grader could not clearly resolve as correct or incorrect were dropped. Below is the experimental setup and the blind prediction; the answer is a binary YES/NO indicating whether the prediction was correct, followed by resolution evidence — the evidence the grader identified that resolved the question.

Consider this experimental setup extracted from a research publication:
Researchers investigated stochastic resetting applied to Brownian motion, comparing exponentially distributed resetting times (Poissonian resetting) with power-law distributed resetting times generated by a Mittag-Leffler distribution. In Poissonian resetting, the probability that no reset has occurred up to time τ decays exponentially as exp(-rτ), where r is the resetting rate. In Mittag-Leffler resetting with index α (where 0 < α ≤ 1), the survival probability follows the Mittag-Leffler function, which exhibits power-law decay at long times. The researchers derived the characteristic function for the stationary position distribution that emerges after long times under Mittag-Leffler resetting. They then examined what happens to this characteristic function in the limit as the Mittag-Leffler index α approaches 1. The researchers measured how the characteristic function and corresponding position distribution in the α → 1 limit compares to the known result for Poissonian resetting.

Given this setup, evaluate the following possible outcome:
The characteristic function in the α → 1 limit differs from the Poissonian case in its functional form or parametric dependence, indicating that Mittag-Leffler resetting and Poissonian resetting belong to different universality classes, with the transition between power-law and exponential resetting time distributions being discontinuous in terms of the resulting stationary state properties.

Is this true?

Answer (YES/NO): NO